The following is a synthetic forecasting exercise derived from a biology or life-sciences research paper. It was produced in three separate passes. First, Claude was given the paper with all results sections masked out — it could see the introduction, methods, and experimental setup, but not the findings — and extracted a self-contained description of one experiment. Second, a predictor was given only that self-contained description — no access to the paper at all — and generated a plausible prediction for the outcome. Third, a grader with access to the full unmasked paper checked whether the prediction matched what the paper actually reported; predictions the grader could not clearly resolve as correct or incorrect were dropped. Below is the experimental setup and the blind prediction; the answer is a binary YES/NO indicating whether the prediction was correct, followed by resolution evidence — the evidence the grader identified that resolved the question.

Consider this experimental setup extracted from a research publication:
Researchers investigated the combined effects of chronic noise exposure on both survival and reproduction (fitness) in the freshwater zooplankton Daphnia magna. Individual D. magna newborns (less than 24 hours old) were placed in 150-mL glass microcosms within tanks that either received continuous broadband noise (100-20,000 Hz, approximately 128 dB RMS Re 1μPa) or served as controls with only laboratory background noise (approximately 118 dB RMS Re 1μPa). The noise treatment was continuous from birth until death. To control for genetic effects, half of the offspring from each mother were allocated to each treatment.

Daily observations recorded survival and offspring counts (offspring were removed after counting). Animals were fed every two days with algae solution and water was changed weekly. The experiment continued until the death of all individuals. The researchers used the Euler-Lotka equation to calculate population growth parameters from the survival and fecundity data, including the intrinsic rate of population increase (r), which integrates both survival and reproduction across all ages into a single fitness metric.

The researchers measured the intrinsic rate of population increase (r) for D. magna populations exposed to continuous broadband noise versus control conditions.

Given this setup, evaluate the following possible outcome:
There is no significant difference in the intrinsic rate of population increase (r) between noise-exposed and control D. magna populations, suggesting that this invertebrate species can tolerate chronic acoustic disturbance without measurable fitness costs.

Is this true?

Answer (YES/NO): NO